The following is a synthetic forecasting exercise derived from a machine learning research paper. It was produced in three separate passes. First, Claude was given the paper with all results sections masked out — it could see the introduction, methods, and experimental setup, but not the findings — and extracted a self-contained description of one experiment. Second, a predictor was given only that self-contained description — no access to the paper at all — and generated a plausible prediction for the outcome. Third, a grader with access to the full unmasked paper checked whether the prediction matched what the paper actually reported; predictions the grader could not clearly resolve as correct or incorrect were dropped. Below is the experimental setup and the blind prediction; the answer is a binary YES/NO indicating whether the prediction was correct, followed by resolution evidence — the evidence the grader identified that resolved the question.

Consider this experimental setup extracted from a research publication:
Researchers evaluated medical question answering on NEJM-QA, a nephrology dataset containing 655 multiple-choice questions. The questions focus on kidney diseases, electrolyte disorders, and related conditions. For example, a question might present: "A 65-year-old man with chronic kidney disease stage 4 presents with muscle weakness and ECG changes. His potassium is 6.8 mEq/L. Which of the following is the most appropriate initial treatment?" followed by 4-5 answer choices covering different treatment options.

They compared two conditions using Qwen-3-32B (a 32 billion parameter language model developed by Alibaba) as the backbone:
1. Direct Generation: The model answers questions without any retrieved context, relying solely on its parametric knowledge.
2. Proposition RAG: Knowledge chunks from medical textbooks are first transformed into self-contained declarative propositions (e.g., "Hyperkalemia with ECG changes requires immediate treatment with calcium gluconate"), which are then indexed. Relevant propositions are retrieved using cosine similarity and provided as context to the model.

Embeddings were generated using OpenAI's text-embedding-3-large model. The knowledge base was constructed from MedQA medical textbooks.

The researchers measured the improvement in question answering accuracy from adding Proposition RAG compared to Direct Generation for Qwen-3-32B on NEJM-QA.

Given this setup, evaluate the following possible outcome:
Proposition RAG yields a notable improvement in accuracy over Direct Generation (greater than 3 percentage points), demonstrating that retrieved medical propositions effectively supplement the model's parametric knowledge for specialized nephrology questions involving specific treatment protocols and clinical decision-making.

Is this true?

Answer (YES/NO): YES